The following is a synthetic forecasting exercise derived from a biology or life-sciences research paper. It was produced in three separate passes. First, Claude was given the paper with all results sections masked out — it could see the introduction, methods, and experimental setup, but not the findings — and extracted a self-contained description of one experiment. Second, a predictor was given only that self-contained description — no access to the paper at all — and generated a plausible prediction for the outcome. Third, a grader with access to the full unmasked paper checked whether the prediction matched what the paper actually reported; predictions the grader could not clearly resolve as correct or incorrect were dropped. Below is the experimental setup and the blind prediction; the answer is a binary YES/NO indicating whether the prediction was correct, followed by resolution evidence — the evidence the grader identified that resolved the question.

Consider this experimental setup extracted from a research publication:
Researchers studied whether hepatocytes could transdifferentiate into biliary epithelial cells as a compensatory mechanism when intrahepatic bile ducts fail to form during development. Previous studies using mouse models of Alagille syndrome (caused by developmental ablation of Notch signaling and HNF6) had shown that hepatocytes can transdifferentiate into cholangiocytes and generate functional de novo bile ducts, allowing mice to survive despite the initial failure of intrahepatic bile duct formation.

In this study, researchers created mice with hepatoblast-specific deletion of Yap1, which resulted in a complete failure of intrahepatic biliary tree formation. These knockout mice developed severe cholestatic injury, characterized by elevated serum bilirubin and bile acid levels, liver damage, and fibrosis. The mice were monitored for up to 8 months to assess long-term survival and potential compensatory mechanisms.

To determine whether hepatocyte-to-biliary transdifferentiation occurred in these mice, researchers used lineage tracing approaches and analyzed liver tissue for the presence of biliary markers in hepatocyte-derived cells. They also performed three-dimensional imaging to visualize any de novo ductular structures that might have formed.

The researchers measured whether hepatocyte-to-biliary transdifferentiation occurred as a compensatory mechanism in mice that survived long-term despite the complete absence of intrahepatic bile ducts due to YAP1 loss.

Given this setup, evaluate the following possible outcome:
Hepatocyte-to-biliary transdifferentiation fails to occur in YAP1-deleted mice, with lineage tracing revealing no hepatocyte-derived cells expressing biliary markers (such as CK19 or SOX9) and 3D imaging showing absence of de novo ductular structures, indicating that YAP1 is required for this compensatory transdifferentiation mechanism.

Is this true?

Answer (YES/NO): YES